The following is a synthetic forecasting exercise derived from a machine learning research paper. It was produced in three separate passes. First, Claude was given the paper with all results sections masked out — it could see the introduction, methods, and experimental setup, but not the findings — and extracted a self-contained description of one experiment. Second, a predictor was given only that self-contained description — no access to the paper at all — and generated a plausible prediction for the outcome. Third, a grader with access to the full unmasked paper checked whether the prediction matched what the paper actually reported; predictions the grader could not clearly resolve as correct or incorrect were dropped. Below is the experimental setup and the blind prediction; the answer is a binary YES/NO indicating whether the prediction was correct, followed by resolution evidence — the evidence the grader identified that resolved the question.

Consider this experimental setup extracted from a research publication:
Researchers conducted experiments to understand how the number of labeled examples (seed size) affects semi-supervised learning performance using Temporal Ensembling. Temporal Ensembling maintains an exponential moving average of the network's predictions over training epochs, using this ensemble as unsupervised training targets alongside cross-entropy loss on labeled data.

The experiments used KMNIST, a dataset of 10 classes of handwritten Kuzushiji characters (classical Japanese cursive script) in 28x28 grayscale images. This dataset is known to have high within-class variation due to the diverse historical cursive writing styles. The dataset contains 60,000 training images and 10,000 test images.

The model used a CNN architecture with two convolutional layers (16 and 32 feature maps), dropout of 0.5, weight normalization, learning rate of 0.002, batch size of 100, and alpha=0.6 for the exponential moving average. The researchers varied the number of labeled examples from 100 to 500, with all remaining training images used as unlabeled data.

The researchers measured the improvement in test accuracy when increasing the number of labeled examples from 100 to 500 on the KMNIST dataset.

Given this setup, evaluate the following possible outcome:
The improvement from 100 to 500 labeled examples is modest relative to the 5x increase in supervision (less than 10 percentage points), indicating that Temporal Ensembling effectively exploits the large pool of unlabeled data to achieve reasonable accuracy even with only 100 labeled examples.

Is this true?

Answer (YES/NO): NO